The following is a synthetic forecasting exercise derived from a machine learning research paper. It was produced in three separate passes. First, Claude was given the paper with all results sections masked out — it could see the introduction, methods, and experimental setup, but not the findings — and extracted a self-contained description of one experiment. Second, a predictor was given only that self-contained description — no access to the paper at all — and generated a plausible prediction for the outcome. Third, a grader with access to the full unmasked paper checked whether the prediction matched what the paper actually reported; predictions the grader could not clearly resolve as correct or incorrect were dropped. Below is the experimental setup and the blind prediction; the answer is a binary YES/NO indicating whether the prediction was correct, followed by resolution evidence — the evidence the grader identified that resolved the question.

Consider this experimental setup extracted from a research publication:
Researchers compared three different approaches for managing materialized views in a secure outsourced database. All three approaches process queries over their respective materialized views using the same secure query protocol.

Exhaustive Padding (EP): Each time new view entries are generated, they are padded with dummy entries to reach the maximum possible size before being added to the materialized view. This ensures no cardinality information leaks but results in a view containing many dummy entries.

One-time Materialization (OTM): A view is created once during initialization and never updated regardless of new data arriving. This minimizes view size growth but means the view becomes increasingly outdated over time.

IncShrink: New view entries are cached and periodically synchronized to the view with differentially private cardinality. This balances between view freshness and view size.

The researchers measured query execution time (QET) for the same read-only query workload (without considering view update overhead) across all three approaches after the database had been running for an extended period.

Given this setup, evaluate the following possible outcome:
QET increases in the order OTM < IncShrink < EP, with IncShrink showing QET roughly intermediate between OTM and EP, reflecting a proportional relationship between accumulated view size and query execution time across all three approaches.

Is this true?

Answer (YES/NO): NO